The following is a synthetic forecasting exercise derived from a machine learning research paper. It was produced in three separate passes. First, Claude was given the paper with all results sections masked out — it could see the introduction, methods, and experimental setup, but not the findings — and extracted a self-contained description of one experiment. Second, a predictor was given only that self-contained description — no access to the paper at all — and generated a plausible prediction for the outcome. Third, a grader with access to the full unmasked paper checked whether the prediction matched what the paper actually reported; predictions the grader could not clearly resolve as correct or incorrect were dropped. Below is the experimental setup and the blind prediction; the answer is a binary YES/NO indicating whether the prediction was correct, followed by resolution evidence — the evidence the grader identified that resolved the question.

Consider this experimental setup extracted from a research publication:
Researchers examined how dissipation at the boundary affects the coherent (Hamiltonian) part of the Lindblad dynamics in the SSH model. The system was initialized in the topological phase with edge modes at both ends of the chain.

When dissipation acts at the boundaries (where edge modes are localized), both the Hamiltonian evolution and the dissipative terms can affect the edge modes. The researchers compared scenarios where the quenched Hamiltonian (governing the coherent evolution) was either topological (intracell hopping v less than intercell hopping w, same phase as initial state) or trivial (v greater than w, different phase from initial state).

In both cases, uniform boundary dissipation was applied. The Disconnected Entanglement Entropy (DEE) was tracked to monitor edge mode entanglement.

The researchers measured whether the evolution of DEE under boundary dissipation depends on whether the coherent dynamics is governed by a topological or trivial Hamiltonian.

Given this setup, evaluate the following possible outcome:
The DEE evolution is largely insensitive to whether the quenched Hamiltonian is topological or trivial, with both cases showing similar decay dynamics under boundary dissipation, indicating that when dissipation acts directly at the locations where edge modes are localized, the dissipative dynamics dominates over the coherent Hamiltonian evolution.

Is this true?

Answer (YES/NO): NO